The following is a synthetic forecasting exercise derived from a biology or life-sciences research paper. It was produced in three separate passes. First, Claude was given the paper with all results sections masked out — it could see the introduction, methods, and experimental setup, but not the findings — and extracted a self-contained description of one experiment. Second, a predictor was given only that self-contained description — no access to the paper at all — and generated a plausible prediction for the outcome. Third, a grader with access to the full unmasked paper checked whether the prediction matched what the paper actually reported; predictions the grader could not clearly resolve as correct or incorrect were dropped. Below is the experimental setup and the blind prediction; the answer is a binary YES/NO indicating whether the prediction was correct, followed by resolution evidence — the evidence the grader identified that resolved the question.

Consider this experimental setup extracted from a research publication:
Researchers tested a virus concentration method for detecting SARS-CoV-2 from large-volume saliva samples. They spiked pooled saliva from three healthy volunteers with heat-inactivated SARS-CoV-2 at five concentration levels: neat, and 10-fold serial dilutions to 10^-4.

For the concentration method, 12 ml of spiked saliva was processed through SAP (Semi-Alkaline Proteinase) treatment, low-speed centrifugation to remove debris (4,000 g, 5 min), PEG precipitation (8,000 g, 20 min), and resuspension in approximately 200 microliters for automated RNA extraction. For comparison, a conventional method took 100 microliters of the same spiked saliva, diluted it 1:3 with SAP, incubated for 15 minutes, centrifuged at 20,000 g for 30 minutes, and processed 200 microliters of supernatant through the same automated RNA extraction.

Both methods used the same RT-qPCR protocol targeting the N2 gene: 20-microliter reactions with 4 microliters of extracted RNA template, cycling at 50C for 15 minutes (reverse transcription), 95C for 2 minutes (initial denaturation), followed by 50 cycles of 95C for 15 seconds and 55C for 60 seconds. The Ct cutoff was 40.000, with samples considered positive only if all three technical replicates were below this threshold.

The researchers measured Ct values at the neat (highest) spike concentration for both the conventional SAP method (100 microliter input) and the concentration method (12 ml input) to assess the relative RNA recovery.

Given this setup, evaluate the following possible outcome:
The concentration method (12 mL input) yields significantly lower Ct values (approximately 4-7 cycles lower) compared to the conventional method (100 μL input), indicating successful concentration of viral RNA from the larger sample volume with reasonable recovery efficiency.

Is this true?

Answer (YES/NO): YES